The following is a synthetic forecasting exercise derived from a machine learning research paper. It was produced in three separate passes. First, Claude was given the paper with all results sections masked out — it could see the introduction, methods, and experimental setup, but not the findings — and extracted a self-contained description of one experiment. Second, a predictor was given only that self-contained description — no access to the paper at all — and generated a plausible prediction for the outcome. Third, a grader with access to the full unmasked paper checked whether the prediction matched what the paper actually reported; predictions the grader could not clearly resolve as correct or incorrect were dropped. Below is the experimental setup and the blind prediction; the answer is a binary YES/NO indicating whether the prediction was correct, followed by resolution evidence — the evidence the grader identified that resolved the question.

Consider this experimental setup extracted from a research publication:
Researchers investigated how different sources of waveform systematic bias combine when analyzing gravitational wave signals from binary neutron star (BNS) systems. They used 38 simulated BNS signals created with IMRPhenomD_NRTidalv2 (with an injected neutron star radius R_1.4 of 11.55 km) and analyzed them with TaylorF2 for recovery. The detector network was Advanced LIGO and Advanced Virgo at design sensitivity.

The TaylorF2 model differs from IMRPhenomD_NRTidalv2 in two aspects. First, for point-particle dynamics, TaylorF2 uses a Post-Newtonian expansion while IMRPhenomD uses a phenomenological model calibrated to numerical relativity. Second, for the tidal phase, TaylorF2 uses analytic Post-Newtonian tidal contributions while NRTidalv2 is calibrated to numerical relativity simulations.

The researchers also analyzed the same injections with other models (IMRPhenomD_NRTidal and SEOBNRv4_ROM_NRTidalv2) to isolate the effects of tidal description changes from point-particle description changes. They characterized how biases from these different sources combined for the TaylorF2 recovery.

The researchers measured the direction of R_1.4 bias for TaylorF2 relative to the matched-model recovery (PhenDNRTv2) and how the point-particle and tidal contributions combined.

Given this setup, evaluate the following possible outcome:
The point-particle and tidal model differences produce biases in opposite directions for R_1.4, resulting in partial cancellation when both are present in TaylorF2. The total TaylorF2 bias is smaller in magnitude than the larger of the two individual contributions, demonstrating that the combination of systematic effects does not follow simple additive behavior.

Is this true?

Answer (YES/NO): YES